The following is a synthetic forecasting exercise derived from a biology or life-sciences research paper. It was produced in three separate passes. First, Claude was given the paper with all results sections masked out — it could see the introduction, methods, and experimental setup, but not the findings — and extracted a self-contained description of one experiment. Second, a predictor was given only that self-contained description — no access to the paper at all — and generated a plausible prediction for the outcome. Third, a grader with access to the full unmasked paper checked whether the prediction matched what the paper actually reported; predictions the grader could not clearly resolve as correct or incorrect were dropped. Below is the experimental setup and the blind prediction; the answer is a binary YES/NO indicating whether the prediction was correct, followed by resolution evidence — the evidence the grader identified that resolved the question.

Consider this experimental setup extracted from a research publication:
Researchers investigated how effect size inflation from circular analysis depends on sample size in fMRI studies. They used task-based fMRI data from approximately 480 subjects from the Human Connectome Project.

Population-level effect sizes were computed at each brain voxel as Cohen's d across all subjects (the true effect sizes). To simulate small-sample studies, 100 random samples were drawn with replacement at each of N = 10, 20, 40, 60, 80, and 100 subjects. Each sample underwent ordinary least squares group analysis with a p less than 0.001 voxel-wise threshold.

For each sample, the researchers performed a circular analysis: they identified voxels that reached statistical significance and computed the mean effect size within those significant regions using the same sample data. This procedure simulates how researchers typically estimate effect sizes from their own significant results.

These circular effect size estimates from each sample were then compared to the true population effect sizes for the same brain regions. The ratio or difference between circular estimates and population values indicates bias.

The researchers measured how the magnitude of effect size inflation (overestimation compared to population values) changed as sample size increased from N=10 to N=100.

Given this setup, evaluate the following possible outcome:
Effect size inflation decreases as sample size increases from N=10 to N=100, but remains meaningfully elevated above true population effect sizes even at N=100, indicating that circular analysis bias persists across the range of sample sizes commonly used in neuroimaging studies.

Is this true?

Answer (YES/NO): YES